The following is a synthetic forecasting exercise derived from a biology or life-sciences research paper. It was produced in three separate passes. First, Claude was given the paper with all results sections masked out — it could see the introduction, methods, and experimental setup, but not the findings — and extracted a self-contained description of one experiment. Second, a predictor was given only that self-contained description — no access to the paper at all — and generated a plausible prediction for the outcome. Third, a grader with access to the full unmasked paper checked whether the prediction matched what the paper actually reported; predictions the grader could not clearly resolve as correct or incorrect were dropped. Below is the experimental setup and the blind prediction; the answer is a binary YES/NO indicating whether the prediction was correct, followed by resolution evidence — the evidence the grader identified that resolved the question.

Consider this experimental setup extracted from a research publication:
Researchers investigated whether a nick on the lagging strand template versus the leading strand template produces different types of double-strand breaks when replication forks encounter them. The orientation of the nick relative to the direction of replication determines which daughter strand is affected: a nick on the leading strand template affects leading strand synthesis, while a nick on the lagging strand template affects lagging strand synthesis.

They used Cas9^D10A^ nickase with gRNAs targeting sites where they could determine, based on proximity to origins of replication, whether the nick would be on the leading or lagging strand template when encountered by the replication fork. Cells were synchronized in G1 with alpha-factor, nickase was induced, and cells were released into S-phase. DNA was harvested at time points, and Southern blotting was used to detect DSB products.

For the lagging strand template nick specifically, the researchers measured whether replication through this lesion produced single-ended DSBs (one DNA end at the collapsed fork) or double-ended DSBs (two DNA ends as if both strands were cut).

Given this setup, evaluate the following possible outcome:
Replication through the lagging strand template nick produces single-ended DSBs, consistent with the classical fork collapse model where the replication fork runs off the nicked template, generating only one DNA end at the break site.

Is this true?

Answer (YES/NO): NO